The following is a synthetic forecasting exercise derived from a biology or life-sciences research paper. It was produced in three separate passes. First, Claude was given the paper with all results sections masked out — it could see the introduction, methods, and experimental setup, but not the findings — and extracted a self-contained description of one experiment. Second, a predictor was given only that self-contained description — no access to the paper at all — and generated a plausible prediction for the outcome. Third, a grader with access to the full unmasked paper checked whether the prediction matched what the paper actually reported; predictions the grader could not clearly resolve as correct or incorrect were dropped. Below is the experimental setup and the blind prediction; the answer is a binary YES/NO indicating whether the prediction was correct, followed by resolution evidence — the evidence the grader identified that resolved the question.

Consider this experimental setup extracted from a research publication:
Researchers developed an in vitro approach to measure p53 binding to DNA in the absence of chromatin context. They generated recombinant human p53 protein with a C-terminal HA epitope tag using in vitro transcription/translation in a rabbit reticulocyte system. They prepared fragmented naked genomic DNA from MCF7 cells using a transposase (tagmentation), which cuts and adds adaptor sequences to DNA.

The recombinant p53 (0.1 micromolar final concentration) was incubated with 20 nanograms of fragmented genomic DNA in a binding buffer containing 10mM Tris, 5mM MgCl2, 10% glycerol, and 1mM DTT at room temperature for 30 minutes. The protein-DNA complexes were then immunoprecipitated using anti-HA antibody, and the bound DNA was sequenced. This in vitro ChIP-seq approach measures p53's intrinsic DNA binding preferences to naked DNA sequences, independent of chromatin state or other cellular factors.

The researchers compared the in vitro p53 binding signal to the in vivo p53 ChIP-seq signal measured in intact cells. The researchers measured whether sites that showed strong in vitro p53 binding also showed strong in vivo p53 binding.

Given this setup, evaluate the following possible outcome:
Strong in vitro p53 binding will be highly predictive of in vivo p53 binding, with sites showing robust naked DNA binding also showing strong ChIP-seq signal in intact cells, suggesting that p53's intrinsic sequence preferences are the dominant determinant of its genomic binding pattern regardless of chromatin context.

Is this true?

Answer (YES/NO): NO